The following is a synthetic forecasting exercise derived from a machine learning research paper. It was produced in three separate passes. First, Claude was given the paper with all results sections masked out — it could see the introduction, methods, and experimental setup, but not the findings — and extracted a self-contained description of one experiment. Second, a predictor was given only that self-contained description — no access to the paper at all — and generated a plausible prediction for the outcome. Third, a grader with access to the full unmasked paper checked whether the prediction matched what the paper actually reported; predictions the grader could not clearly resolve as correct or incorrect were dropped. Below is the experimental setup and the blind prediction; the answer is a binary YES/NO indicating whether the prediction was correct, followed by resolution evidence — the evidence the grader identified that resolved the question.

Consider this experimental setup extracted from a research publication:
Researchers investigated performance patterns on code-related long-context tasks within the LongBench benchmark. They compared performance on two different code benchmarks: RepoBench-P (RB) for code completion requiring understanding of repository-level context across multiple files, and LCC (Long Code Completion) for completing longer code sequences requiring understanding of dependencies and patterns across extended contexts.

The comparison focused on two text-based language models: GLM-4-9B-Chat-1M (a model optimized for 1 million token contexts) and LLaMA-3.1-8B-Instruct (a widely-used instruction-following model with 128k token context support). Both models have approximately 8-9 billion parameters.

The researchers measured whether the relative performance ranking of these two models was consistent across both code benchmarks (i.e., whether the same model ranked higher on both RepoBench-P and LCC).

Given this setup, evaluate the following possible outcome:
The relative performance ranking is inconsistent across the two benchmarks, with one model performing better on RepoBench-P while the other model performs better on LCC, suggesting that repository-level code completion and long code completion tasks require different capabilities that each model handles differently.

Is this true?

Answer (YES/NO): NO